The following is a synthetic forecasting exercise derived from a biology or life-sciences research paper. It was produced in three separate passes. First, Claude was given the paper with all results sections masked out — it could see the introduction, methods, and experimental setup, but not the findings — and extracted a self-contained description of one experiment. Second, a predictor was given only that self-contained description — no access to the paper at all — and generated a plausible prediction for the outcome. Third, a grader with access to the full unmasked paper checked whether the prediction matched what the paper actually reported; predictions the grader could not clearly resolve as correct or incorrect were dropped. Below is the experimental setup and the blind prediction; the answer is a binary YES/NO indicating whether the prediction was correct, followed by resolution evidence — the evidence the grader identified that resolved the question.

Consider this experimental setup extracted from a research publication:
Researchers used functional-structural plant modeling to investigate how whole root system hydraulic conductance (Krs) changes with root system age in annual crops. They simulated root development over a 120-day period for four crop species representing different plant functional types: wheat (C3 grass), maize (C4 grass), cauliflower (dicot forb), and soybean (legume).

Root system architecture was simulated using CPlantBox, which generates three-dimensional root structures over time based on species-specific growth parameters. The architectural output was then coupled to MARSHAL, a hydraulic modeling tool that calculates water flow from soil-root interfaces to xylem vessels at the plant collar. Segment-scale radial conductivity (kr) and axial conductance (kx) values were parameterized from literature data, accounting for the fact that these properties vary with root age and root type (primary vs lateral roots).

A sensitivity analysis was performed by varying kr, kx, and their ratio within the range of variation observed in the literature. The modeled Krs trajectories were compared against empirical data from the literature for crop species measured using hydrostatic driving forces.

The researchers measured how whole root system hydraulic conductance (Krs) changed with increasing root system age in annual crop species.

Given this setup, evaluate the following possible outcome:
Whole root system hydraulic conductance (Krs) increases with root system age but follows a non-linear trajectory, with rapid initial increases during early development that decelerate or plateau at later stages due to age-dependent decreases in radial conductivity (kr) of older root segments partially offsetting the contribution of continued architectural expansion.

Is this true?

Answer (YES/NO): YES